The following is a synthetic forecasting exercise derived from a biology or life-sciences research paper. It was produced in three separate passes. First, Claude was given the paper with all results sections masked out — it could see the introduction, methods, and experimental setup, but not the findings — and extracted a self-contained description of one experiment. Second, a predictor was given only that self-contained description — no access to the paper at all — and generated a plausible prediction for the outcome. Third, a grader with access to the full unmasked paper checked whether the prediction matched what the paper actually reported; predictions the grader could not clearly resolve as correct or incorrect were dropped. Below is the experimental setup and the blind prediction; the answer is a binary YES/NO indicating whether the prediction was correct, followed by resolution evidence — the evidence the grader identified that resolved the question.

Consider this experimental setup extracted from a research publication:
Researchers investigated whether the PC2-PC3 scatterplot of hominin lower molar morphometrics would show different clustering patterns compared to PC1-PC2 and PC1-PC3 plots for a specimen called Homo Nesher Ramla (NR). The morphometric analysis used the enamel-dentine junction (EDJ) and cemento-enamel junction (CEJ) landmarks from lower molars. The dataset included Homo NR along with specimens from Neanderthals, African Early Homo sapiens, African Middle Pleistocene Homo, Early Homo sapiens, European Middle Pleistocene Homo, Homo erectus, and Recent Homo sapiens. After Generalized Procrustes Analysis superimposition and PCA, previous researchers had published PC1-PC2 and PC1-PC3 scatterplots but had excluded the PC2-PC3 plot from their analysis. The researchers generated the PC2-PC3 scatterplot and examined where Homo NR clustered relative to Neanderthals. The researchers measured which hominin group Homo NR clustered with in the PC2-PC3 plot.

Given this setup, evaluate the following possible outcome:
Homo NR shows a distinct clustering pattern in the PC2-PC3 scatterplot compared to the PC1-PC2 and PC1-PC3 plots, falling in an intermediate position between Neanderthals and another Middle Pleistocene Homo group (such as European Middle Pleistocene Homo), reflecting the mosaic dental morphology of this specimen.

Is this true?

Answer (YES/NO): NO